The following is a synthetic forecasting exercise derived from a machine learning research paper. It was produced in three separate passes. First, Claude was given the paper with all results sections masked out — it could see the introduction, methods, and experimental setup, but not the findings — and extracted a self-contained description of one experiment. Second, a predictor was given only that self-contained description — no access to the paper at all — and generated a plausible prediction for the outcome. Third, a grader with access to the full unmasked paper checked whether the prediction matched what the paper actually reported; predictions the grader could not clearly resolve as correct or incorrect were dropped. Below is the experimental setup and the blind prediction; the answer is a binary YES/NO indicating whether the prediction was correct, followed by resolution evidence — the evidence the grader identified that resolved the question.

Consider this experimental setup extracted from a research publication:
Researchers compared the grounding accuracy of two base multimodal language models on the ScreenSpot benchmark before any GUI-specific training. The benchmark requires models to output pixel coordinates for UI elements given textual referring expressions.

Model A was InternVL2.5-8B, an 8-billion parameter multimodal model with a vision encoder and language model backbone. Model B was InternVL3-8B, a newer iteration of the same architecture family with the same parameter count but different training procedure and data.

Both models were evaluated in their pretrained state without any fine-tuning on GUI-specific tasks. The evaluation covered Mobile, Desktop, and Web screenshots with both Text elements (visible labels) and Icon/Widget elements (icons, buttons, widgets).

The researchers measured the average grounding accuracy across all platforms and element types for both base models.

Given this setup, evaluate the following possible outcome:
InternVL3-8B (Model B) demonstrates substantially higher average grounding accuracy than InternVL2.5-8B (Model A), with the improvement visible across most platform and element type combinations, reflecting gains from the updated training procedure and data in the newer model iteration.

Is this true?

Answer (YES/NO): YES